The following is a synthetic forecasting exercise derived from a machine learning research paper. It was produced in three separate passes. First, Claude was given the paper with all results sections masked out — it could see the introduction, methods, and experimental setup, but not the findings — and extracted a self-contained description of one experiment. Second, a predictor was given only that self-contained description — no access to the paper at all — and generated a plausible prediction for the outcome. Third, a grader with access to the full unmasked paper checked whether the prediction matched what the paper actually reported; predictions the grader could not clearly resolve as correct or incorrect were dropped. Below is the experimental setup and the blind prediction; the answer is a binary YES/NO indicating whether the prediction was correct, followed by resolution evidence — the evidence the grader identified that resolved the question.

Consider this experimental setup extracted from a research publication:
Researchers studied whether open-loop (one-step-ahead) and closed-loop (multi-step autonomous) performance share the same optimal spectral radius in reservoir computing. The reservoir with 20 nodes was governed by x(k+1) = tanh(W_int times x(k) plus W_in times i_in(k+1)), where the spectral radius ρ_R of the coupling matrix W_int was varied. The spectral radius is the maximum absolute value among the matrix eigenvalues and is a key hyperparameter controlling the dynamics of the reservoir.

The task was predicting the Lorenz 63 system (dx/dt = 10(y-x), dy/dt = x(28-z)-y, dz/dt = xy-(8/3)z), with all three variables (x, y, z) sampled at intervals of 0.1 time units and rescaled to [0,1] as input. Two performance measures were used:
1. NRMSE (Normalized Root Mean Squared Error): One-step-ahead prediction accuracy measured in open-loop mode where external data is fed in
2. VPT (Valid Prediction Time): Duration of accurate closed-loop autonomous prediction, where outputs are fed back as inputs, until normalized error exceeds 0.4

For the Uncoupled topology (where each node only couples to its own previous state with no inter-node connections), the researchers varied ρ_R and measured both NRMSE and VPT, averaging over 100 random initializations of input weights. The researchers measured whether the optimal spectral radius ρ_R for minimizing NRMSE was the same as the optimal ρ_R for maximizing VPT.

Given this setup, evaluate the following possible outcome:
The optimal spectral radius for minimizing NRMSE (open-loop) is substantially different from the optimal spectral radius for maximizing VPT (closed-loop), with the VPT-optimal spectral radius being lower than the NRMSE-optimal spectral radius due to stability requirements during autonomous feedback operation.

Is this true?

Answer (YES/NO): NO